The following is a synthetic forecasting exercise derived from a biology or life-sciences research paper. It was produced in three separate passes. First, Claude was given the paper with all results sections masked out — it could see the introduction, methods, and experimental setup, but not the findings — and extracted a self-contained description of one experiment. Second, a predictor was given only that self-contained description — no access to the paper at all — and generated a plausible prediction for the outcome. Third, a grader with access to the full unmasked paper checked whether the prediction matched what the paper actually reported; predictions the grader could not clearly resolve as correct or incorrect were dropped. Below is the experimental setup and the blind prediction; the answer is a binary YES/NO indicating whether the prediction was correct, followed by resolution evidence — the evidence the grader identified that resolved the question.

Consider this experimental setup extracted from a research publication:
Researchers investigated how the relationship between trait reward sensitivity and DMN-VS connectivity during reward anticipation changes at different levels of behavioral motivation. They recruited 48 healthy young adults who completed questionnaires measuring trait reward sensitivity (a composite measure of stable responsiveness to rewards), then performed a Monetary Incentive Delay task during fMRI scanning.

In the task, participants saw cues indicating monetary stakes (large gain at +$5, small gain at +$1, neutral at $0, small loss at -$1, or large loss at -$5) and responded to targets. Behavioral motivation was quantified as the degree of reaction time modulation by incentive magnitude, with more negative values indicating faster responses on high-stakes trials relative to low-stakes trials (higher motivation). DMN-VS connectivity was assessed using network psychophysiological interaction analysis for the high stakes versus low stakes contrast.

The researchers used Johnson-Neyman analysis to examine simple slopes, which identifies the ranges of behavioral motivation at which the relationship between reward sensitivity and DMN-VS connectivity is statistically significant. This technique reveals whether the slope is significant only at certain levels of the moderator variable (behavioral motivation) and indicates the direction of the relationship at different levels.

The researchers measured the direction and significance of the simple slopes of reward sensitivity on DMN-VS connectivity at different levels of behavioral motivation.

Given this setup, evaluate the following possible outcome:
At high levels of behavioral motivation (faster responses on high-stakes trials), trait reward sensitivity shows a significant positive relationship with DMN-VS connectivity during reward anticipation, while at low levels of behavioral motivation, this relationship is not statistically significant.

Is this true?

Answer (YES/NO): NO